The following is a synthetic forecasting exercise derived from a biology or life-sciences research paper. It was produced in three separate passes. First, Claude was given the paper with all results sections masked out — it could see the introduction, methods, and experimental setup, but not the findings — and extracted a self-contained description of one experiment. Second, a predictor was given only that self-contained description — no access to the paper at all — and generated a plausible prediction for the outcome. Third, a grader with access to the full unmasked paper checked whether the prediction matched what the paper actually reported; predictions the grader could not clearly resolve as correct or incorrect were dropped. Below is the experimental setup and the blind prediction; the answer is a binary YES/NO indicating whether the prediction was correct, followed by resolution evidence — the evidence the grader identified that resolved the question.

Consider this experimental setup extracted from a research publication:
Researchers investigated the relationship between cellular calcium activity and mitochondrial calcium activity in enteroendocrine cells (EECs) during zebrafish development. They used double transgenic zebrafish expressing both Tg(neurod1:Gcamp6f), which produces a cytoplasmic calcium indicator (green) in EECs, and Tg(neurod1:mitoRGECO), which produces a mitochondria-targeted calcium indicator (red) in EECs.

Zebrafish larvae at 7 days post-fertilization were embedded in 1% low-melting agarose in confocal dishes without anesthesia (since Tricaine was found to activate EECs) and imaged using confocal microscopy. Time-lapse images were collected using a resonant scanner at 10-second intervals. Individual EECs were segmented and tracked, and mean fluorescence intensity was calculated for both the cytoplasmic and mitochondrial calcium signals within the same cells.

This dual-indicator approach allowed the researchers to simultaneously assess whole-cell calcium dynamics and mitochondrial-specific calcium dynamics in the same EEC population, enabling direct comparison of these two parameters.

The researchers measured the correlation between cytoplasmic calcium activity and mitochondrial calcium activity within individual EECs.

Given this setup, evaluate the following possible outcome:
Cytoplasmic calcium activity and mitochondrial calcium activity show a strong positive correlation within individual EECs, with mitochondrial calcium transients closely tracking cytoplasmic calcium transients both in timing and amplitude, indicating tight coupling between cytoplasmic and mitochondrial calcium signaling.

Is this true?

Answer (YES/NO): NO